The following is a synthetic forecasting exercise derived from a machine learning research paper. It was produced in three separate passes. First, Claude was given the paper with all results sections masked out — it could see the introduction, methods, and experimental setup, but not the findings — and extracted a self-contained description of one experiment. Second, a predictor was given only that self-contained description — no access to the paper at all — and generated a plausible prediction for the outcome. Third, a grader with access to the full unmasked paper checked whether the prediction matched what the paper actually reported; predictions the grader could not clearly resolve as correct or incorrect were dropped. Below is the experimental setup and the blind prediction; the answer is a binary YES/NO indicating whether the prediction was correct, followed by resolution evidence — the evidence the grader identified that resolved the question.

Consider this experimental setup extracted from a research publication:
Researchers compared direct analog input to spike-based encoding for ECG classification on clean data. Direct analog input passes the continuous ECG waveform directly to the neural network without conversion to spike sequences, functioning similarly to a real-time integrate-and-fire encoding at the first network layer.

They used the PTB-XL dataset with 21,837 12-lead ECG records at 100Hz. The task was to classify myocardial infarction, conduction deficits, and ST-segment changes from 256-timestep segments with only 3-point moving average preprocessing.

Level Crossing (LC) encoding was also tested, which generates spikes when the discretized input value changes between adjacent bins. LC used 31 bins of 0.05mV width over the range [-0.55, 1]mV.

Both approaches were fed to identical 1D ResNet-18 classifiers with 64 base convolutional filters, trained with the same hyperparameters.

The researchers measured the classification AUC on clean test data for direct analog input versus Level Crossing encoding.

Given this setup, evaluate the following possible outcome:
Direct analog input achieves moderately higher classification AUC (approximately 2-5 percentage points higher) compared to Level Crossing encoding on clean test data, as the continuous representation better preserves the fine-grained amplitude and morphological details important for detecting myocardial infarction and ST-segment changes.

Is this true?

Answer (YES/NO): NO